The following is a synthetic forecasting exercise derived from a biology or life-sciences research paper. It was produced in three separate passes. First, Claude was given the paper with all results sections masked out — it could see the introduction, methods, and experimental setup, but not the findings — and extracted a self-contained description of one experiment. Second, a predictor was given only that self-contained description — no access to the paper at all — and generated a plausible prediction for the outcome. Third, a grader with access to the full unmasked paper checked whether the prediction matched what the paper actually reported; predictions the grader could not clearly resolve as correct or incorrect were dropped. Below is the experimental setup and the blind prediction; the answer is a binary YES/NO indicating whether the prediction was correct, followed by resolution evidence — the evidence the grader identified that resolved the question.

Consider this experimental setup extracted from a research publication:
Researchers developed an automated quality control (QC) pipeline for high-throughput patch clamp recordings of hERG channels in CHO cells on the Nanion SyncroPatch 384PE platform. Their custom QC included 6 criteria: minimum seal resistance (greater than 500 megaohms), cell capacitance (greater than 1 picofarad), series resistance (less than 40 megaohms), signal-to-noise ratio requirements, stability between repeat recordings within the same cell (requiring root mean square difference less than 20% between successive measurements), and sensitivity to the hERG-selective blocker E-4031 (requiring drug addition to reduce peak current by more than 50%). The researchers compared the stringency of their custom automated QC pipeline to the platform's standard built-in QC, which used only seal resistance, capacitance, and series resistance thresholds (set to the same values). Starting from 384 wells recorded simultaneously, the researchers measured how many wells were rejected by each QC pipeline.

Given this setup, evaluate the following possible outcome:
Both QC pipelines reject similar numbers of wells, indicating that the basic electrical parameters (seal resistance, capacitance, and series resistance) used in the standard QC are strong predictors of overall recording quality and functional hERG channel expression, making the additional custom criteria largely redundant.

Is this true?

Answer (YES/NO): NO